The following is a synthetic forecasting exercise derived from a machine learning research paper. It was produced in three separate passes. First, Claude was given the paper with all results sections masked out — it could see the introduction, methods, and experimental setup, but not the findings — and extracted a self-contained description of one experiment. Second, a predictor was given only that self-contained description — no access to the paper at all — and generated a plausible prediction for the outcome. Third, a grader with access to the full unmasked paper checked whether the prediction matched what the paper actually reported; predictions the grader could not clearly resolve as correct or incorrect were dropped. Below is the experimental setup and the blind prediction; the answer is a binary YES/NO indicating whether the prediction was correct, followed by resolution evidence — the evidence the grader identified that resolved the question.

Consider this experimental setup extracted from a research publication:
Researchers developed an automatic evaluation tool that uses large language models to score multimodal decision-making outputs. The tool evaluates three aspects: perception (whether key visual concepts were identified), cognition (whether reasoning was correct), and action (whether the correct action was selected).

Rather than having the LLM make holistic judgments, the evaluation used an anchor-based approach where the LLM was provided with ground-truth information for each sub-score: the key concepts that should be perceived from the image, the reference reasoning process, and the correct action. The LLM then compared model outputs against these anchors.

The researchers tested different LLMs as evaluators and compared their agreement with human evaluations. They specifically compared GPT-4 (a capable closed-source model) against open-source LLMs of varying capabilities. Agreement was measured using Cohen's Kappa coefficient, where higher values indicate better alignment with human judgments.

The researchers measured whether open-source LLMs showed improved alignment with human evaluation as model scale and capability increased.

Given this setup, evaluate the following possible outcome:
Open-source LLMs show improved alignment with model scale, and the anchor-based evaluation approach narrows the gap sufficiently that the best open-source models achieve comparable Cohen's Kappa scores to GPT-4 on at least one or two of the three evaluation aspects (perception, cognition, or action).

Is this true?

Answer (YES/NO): NO